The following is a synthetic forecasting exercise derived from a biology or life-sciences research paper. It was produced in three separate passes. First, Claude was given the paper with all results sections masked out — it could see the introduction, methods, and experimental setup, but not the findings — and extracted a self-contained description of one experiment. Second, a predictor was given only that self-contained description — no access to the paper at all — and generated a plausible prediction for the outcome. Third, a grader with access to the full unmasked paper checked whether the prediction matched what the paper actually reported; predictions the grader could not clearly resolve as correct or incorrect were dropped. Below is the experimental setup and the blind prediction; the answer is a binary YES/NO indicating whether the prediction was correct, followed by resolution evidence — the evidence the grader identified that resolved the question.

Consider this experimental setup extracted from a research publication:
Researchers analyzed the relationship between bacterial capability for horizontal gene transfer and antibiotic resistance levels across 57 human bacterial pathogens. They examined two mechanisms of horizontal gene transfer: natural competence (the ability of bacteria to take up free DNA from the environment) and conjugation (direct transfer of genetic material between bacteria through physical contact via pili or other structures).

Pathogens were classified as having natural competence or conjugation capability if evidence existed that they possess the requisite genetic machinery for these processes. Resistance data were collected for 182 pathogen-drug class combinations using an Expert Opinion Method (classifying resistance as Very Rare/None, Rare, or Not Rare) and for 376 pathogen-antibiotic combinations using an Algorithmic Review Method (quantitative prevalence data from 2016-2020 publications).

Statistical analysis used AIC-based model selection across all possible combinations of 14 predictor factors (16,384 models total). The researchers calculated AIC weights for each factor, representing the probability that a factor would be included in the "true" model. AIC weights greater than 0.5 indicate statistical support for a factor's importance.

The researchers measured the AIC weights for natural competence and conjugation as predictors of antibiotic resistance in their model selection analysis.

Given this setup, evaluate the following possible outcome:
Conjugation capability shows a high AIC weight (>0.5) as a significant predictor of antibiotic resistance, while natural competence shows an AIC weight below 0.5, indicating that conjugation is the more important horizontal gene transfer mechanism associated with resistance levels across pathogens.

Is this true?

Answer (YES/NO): NO